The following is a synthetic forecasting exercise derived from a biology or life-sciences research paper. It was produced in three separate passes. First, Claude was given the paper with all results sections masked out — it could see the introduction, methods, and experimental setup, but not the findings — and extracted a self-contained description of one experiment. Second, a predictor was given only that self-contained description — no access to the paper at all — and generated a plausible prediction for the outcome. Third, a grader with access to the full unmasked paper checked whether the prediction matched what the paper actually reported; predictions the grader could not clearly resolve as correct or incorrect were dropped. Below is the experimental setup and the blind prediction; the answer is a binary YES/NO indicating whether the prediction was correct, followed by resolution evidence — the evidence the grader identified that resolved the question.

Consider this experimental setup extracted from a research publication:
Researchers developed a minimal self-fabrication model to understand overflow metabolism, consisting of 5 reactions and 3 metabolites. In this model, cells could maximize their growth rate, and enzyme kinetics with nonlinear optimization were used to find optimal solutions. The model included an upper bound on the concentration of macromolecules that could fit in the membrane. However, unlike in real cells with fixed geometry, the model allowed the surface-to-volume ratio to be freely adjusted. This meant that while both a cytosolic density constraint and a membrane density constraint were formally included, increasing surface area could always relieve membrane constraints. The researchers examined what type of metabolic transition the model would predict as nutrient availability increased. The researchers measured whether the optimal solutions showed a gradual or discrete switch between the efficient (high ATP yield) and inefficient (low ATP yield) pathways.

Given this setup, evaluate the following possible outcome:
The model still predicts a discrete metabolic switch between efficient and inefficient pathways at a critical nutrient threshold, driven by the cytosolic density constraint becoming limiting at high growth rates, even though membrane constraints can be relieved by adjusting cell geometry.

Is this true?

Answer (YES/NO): YES